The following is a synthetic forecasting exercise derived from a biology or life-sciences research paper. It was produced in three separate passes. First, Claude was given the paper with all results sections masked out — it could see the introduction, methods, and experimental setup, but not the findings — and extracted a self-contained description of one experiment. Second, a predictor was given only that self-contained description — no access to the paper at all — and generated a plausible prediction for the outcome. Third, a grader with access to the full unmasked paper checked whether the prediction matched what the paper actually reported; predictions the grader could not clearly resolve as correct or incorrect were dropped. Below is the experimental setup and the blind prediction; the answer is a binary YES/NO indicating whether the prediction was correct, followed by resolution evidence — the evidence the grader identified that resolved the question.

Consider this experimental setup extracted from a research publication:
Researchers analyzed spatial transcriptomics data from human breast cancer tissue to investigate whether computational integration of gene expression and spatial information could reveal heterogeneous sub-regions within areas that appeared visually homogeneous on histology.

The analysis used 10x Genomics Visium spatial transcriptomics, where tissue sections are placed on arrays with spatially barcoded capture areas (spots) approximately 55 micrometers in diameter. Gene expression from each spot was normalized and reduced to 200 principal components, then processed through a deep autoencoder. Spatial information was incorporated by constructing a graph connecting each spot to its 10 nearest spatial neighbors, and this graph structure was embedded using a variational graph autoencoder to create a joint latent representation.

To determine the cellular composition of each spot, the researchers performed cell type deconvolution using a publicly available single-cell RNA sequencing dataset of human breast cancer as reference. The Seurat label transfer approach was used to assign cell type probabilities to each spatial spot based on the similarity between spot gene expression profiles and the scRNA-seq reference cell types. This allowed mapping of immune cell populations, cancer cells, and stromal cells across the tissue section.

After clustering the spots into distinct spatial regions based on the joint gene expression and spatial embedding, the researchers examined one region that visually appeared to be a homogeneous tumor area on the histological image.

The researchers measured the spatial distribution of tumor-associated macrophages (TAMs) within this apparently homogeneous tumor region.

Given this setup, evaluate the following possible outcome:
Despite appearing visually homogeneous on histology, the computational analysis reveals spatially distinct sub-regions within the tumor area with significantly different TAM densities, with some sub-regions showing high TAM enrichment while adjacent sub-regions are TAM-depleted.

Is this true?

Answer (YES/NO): YES